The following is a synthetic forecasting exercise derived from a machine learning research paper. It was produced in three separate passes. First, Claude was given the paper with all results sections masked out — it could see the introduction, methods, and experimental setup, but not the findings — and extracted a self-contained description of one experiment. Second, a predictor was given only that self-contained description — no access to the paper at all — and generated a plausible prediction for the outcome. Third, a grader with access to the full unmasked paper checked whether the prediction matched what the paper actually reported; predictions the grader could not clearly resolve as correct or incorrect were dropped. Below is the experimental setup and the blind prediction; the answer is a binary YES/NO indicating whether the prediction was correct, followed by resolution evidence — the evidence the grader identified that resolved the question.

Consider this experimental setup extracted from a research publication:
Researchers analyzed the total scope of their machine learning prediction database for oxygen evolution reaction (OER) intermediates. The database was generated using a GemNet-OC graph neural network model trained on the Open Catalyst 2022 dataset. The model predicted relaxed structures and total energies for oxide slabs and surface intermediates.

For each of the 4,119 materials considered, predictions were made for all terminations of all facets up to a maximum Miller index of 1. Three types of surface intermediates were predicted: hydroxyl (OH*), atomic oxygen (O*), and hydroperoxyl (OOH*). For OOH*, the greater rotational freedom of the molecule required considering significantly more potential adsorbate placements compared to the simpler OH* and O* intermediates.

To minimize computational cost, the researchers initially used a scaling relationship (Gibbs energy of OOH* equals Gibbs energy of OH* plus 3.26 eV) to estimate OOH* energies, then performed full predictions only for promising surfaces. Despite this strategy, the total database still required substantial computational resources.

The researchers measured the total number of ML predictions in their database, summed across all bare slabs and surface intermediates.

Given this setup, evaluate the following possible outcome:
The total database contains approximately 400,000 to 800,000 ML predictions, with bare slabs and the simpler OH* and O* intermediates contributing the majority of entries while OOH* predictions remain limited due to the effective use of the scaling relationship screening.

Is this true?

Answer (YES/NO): NO